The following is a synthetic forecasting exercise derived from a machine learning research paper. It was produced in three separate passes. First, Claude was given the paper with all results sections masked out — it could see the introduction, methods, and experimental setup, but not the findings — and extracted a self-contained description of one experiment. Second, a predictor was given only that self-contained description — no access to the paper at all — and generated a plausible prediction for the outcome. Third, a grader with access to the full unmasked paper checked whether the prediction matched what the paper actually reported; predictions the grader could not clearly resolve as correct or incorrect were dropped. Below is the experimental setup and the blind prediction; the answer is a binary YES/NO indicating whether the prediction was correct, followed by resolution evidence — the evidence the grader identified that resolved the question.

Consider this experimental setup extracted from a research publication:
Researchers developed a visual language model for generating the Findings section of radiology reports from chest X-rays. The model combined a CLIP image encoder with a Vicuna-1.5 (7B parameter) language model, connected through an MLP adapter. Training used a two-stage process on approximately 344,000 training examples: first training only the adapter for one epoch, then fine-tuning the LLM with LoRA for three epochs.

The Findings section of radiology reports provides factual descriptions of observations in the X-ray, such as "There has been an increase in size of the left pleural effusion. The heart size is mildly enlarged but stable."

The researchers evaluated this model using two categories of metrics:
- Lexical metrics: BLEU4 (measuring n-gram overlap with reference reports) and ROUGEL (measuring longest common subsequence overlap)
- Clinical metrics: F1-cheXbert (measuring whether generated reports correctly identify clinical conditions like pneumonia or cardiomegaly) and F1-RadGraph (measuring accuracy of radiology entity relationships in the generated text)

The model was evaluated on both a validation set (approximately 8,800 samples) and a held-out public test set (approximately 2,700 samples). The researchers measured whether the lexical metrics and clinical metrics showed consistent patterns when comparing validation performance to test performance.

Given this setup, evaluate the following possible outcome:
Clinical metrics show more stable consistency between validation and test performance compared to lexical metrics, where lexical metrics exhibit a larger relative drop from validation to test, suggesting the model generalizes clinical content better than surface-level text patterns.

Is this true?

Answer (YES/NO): NO